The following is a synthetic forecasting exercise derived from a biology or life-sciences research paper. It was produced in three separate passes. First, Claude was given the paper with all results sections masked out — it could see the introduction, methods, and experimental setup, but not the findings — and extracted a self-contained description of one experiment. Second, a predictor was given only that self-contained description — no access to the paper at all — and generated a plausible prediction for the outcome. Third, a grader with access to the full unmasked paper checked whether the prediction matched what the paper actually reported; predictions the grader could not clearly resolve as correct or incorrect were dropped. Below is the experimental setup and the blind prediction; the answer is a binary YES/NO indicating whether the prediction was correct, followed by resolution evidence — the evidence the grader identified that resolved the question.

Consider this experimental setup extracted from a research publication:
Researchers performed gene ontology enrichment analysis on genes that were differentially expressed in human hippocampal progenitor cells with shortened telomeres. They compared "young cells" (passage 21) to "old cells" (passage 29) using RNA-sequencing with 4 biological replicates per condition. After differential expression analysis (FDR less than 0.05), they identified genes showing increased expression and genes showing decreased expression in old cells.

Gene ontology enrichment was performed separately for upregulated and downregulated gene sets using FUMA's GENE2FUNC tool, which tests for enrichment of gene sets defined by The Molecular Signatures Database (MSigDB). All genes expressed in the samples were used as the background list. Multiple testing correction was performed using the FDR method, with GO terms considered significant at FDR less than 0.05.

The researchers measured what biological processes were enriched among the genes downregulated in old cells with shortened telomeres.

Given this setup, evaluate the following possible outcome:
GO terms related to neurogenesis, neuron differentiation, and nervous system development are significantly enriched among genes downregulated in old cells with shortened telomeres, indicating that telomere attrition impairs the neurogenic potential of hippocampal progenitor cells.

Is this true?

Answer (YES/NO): YES